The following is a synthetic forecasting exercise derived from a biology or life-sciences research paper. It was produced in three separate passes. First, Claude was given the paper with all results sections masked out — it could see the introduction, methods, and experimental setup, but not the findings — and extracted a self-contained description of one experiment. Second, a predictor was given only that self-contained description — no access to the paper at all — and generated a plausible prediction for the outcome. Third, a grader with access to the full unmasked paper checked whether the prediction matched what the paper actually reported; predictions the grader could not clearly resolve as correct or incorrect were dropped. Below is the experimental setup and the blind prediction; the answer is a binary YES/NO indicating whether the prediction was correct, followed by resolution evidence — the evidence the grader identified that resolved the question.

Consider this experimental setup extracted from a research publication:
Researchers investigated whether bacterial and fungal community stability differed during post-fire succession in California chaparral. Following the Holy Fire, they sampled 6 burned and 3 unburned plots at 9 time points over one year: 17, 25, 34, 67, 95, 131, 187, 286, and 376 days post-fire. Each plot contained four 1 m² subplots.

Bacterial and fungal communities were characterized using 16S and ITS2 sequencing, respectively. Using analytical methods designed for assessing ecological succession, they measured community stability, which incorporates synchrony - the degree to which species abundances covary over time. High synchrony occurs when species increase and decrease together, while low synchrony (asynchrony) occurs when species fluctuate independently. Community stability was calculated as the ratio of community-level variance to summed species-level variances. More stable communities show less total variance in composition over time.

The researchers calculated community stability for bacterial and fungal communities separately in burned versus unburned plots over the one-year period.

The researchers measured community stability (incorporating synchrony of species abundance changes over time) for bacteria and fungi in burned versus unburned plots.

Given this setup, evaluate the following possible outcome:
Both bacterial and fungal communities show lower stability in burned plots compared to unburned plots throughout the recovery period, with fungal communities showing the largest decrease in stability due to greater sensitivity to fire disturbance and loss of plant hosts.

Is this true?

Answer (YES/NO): NO